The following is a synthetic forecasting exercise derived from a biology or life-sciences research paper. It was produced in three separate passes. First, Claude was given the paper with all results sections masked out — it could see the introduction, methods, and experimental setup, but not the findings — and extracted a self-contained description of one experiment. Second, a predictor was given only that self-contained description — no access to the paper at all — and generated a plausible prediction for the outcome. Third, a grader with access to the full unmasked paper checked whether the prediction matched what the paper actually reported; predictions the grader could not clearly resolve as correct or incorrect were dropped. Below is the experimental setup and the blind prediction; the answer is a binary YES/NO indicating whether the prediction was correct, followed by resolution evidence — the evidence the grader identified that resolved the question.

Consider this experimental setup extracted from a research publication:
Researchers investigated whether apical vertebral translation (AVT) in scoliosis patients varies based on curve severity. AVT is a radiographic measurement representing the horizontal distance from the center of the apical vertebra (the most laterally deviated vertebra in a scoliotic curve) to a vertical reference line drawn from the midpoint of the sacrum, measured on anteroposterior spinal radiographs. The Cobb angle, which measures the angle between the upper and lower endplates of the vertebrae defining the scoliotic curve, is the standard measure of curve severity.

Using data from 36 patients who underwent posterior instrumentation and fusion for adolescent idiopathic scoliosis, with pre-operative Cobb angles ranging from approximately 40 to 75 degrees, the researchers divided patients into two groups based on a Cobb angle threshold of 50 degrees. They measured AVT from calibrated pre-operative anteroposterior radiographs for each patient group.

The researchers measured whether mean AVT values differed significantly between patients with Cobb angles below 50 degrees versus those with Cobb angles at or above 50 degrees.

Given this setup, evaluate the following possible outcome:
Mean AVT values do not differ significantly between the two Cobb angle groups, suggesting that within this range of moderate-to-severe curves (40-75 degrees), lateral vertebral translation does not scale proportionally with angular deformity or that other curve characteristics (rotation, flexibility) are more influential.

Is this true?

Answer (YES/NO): NO